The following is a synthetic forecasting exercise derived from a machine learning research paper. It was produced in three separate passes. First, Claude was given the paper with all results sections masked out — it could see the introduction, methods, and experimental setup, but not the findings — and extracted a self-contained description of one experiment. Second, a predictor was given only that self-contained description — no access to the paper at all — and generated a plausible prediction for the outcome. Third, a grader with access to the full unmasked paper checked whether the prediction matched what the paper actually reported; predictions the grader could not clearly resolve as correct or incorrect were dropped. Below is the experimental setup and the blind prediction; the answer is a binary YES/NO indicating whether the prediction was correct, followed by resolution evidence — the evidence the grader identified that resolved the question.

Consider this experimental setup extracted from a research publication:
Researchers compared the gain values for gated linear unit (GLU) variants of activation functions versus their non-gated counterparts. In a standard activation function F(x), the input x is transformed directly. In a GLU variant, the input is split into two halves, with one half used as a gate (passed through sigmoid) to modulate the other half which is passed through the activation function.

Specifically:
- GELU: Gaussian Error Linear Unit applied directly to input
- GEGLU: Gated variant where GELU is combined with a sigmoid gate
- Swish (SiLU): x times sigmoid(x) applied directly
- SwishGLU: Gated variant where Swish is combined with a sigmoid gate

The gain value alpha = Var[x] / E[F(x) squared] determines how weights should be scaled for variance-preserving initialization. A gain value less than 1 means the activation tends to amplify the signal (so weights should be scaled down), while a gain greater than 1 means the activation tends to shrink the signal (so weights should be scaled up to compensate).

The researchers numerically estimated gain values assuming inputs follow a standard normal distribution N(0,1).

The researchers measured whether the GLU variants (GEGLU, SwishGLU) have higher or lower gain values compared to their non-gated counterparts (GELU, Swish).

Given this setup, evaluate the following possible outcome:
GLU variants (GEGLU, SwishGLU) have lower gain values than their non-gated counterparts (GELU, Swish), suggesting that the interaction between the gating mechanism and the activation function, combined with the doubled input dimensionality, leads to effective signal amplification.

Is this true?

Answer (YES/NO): YES